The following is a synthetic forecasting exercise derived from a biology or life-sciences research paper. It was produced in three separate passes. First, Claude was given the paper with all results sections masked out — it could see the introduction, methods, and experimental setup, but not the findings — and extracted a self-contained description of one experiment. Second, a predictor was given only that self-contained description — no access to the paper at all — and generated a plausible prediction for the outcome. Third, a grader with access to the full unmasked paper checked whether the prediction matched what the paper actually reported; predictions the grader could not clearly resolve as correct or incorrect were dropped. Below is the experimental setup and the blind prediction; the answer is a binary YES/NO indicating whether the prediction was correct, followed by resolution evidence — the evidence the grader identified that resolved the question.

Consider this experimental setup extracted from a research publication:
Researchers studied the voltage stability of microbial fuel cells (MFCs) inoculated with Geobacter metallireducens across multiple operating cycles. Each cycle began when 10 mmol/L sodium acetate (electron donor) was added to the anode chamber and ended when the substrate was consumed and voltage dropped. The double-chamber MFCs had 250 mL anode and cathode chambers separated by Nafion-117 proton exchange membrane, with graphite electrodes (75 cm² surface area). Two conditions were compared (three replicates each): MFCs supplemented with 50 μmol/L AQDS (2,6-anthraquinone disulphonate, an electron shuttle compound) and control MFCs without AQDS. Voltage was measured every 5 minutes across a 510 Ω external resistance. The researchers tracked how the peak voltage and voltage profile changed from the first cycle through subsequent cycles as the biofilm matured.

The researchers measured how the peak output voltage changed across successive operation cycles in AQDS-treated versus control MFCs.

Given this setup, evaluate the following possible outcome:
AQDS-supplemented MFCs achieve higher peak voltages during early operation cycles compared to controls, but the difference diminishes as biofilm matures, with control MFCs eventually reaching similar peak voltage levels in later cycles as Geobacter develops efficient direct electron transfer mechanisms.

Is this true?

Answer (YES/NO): NO